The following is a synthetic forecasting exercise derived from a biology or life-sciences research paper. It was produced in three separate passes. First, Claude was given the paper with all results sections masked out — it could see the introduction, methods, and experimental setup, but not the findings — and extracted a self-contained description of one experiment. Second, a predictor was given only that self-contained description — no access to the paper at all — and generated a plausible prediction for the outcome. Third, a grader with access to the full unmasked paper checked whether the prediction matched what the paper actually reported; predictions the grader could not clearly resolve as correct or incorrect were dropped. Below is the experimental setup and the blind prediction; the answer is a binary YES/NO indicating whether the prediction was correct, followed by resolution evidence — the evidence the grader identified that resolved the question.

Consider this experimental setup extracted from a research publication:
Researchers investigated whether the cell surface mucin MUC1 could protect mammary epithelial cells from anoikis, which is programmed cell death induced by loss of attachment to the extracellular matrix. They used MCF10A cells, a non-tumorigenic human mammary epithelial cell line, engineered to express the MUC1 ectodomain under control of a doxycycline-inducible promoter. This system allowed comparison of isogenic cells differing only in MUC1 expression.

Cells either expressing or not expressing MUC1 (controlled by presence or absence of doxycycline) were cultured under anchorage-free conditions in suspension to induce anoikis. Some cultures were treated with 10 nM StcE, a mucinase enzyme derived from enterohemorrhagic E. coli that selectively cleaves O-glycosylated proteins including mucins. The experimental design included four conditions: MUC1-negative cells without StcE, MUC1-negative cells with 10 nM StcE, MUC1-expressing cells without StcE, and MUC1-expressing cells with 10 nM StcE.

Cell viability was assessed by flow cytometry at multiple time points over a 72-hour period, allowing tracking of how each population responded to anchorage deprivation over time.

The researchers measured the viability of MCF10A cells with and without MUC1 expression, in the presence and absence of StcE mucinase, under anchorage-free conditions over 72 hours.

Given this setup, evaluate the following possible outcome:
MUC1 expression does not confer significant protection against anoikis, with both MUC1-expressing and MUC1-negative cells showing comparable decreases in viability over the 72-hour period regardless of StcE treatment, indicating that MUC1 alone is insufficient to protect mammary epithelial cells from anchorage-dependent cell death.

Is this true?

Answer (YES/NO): NO